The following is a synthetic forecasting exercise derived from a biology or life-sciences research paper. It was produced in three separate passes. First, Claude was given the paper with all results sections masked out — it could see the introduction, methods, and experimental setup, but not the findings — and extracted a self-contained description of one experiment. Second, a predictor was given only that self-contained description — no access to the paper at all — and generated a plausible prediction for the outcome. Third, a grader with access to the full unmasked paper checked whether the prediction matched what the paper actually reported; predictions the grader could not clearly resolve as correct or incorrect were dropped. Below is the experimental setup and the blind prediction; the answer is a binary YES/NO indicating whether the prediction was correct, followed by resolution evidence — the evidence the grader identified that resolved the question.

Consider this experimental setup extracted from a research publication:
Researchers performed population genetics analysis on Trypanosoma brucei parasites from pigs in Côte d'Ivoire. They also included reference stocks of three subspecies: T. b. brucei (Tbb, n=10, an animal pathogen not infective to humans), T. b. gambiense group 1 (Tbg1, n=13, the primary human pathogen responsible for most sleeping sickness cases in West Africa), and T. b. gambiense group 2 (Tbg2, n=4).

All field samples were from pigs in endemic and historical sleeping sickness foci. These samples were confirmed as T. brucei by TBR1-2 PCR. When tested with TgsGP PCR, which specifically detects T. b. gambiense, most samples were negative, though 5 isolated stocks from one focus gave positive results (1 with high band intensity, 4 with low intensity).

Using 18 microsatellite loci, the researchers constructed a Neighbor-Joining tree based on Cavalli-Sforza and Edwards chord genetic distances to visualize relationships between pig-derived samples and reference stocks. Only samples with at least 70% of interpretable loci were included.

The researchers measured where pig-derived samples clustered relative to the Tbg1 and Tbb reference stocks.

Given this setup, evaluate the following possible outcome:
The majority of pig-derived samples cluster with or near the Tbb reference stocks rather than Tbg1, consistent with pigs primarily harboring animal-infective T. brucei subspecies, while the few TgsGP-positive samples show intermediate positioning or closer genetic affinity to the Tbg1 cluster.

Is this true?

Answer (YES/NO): NO